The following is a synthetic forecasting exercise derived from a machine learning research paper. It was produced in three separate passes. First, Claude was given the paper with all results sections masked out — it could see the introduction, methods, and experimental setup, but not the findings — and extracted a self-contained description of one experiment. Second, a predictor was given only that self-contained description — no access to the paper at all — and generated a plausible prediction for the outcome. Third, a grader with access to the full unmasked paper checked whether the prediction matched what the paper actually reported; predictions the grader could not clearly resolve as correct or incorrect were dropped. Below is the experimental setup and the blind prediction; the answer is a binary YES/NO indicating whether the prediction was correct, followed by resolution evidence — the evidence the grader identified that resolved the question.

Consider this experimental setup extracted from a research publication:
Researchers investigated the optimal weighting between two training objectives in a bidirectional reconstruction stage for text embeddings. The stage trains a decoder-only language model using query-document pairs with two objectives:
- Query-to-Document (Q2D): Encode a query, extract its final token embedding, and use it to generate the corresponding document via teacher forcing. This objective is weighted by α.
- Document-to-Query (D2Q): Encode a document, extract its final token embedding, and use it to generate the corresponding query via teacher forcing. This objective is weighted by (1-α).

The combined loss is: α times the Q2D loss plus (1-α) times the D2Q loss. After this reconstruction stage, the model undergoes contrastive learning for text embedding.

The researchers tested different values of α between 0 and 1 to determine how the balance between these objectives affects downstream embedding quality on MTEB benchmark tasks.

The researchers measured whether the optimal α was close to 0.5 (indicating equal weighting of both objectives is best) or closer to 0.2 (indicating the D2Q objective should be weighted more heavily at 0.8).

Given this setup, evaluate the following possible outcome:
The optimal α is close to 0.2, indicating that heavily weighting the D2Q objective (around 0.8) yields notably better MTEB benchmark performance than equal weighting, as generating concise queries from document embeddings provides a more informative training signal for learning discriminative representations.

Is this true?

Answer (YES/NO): NO